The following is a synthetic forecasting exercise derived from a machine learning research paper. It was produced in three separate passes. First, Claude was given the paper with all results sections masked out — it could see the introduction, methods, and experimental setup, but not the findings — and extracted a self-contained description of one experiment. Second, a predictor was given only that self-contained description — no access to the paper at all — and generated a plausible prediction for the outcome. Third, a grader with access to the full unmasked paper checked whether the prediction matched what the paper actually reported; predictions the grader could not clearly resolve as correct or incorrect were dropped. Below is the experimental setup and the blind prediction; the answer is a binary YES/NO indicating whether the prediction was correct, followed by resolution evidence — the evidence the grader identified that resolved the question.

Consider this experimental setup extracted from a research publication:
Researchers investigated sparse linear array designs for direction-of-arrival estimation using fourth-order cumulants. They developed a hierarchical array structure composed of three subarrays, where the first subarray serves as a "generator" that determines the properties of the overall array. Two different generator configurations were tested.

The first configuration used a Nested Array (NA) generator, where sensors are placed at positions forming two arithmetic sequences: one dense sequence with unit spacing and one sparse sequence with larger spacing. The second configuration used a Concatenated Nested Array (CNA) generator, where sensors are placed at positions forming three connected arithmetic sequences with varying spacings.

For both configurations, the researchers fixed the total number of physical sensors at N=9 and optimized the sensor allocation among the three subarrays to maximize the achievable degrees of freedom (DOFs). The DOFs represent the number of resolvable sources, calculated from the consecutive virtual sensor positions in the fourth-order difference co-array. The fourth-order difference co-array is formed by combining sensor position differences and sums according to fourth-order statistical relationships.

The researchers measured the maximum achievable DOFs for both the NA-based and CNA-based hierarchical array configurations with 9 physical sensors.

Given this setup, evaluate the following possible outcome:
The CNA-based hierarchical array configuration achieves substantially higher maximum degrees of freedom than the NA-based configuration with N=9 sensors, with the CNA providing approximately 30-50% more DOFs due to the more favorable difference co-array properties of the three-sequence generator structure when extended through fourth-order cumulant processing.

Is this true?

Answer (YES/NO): NO